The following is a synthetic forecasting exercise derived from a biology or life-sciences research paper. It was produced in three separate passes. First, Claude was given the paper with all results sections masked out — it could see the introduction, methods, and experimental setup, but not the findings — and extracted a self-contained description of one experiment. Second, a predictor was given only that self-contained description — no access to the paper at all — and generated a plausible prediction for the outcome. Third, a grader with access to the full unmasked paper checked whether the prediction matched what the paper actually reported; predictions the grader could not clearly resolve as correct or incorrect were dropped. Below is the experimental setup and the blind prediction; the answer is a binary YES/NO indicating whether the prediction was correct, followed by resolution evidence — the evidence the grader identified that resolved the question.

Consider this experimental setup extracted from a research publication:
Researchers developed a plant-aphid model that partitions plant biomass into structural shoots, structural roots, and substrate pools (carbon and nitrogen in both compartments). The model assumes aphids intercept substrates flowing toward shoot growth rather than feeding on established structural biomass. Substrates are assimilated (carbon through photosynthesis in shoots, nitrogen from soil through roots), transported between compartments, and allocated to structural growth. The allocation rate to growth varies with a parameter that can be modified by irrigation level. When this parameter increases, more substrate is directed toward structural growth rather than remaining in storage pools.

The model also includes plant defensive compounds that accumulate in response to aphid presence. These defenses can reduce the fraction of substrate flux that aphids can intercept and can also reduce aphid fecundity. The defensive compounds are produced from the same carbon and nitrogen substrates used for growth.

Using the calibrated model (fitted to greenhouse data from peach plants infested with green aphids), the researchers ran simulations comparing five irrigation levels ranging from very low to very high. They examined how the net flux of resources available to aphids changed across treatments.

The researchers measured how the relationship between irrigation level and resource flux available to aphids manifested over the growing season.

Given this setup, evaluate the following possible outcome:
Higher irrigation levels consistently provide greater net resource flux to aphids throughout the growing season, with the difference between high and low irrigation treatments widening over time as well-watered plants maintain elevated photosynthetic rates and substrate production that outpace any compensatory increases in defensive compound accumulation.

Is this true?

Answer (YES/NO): NO